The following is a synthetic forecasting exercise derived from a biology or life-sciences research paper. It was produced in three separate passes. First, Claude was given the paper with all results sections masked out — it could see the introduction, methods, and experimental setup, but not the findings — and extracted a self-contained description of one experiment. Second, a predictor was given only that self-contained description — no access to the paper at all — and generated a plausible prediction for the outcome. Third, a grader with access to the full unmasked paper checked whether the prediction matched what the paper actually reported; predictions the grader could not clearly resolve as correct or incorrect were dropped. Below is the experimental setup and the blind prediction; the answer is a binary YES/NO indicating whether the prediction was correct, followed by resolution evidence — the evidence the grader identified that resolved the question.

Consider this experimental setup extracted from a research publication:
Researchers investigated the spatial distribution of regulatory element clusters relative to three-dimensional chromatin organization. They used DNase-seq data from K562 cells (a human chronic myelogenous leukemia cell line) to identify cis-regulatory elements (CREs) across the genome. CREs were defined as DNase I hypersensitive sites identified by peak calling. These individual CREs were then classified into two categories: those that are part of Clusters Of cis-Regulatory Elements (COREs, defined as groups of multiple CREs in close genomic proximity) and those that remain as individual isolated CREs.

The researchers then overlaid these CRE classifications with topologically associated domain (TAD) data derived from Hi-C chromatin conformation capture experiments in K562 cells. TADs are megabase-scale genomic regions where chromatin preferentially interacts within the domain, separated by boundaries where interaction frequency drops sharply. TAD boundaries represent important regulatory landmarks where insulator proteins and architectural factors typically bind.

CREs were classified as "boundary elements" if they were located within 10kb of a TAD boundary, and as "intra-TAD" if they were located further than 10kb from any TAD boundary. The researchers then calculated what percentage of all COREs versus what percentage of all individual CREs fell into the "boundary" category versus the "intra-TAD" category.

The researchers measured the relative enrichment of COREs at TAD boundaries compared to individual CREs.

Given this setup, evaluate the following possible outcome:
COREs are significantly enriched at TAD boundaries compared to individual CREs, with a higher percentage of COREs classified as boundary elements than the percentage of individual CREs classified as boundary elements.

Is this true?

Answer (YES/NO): YES